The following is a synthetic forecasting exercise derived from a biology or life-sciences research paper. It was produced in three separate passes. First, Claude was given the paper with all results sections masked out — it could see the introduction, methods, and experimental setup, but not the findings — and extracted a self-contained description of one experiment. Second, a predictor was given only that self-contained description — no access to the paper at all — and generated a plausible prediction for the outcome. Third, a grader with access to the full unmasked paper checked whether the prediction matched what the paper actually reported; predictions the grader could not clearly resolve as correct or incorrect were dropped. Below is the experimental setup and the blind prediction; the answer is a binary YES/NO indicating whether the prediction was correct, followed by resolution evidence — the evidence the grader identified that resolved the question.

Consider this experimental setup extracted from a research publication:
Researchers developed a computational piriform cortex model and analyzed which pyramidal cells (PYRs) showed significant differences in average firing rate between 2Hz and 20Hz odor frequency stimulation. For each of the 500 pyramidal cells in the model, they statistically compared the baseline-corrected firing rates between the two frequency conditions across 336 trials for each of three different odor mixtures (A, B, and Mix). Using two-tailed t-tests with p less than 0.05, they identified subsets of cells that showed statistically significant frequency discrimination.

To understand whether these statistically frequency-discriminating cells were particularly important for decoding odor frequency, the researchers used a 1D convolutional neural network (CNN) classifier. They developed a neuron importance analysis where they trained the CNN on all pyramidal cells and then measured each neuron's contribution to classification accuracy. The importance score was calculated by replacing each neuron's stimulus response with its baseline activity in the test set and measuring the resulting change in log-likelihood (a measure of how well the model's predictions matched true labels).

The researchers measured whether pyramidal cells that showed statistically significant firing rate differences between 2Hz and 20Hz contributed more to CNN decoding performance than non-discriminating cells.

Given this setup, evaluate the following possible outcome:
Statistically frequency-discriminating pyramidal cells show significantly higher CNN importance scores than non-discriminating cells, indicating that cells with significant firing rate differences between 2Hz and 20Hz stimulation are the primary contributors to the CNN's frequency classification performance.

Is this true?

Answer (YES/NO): NO